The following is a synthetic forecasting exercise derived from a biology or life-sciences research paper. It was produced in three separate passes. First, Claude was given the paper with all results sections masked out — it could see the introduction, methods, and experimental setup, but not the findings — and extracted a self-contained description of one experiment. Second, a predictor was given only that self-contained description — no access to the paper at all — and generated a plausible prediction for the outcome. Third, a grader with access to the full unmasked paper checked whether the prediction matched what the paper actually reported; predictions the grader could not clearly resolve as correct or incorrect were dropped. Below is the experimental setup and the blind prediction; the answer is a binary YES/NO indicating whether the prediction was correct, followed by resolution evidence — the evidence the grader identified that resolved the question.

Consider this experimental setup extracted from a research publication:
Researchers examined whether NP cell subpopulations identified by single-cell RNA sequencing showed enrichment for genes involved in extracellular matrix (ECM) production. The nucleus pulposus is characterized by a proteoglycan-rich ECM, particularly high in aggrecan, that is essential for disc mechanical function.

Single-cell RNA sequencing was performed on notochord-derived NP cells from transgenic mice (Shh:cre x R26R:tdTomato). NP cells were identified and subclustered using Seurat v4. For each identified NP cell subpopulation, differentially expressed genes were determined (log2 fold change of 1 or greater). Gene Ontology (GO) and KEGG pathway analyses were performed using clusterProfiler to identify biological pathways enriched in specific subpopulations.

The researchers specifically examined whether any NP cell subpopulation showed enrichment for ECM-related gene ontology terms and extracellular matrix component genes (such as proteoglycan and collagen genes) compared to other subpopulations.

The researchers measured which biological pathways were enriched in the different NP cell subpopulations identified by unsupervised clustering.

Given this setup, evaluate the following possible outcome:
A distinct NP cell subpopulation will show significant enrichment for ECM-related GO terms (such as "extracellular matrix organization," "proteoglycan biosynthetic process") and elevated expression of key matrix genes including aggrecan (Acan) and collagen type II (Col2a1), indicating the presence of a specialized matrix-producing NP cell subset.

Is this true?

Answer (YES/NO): YES